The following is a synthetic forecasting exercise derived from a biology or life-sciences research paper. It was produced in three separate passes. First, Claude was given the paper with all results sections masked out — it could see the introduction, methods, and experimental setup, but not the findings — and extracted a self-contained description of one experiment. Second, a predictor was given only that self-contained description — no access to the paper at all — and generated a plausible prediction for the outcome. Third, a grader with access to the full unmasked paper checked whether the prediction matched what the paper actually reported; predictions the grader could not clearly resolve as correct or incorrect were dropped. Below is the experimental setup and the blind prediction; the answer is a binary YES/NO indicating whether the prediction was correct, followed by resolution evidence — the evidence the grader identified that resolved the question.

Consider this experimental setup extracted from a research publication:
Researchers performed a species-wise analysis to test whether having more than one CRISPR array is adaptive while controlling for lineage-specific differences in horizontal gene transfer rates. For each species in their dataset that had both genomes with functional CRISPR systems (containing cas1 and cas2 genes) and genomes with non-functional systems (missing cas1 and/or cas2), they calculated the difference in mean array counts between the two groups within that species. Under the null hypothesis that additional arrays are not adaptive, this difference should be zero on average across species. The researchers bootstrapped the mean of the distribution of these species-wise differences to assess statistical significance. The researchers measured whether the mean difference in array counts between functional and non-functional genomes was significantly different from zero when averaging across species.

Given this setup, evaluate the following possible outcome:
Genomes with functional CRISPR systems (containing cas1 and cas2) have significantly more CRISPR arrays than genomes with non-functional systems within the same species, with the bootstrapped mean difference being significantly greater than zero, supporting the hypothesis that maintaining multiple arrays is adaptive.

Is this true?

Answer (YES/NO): YES